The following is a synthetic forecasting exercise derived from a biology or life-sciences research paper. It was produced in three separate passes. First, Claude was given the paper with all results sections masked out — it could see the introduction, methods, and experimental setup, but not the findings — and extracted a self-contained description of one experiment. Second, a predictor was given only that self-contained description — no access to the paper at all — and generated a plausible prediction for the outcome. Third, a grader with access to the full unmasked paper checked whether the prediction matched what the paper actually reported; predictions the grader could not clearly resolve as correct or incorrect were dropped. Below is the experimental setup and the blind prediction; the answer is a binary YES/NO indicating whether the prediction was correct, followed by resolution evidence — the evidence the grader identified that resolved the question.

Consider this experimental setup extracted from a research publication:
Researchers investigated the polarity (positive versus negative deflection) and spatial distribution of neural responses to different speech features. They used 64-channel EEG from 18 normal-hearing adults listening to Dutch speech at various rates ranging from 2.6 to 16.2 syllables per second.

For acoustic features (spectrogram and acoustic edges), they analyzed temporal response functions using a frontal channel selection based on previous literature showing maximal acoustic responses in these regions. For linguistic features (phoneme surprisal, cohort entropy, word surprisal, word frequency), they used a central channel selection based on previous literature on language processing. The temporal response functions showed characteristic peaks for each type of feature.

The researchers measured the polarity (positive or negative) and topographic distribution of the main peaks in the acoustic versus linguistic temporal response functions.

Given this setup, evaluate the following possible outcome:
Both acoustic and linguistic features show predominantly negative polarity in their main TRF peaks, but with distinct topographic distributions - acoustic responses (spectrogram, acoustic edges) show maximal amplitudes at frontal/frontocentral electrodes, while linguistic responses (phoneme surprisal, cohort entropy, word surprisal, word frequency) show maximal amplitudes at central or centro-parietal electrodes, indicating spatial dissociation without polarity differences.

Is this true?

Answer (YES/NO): NO